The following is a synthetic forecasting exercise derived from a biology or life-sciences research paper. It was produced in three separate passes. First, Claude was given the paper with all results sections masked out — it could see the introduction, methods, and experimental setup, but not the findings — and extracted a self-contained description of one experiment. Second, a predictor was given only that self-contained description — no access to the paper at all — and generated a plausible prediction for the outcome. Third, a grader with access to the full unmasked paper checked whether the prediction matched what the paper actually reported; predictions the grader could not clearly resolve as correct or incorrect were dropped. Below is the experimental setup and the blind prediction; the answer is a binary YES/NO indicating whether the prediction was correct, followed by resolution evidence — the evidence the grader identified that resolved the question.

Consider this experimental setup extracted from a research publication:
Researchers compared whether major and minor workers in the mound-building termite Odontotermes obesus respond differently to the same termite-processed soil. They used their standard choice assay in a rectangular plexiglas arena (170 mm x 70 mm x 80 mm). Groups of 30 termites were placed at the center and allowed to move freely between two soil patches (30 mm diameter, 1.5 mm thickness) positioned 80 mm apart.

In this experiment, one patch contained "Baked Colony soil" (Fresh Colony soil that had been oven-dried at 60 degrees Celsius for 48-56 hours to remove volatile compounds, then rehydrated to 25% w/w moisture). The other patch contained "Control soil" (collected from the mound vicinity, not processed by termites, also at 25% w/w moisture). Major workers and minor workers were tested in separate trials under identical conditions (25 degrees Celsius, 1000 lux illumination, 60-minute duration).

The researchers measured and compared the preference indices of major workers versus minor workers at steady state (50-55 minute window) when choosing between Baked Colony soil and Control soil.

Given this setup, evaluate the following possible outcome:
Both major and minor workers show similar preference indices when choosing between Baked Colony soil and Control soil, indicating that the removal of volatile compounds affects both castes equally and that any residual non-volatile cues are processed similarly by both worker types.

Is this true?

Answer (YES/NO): YES